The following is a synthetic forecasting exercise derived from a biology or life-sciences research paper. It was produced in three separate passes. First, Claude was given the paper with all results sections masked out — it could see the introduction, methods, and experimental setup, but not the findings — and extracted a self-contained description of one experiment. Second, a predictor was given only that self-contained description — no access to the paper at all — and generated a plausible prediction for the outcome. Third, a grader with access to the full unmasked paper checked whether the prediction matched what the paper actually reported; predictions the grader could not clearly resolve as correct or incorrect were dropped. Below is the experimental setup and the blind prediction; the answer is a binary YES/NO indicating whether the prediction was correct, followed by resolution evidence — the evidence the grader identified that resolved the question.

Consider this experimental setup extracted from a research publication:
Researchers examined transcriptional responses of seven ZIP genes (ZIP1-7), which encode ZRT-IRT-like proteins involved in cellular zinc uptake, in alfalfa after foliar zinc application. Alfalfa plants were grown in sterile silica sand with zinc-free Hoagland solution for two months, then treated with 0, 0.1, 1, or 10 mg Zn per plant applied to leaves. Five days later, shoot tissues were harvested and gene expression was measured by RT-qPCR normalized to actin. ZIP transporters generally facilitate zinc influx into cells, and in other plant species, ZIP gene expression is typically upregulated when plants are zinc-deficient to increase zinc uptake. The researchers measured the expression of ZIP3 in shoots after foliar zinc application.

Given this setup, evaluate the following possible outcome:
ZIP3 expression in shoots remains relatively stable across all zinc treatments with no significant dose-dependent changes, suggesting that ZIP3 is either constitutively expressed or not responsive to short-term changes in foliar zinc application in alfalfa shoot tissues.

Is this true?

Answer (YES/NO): NO